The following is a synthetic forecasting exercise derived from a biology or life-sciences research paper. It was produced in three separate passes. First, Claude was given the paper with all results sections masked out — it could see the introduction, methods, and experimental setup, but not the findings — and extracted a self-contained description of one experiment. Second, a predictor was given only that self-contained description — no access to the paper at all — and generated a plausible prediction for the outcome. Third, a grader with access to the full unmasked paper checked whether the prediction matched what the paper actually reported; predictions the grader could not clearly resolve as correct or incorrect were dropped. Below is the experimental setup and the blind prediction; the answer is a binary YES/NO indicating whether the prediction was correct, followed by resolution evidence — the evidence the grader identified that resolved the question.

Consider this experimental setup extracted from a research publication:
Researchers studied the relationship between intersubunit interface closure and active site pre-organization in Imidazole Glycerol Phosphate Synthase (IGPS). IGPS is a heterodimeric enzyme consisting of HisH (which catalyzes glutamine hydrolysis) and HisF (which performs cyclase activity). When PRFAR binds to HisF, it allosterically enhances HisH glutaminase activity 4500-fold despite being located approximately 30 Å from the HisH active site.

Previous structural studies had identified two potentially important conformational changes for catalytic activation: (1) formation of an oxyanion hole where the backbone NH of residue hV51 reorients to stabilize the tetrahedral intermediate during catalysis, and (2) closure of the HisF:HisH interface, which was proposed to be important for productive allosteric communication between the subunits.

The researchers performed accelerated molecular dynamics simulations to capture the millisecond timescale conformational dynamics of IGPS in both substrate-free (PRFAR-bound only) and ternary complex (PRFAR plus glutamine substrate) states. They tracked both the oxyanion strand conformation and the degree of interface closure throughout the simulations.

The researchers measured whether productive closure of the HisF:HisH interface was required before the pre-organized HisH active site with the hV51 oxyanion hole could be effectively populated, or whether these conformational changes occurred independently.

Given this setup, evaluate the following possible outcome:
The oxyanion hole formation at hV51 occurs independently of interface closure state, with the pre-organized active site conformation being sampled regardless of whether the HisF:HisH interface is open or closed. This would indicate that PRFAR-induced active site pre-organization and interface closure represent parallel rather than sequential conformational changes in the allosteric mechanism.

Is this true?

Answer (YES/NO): NO